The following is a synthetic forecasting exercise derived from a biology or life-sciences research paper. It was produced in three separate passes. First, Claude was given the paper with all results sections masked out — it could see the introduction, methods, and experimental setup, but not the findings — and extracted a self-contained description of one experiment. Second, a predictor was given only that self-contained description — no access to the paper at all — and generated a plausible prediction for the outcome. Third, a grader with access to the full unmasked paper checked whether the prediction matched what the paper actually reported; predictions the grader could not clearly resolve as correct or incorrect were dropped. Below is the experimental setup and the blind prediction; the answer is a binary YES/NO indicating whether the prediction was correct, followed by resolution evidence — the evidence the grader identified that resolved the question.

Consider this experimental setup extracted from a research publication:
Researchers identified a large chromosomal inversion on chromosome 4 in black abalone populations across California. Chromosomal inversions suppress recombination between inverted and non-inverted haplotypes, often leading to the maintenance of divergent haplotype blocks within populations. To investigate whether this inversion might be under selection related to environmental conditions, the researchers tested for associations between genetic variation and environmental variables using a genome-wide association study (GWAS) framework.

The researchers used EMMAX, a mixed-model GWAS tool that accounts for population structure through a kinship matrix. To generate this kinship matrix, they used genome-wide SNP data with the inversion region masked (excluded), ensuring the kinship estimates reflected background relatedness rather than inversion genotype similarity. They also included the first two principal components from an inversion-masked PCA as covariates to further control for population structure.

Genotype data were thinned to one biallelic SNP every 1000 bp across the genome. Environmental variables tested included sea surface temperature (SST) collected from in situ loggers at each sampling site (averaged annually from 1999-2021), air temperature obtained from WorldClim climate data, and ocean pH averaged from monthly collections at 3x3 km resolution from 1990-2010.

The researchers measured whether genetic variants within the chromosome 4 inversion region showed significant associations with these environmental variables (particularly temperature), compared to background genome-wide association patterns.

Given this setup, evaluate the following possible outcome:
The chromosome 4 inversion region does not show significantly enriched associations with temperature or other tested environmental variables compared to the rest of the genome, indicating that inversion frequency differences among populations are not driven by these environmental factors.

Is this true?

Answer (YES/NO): NO